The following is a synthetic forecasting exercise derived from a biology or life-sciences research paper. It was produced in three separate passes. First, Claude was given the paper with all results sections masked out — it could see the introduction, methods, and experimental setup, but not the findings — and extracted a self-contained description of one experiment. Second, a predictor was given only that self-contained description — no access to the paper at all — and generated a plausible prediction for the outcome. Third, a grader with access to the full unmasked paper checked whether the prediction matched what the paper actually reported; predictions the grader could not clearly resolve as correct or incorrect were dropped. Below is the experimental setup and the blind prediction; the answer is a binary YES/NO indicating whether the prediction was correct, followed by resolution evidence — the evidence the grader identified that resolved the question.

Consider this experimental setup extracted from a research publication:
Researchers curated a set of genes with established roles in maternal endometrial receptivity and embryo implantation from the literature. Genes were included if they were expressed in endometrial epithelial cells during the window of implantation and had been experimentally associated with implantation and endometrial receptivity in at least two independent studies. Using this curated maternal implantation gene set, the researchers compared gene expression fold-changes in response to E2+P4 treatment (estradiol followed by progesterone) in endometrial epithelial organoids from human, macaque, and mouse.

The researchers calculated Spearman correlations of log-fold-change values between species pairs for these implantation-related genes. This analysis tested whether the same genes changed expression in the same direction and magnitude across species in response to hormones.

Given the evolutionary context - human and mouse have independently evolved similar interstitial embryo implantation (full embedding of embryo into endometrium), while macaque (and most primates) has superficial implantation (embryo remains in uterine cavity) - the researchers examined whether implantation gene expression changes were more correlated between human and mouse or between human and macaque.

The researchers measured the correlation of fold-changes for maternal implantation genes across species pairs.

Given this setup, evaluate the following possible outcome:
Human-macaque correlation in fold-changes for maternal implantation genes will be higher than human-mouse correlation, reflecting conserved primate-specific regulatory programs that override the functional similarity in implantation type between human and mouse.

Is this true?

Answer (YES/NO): NO